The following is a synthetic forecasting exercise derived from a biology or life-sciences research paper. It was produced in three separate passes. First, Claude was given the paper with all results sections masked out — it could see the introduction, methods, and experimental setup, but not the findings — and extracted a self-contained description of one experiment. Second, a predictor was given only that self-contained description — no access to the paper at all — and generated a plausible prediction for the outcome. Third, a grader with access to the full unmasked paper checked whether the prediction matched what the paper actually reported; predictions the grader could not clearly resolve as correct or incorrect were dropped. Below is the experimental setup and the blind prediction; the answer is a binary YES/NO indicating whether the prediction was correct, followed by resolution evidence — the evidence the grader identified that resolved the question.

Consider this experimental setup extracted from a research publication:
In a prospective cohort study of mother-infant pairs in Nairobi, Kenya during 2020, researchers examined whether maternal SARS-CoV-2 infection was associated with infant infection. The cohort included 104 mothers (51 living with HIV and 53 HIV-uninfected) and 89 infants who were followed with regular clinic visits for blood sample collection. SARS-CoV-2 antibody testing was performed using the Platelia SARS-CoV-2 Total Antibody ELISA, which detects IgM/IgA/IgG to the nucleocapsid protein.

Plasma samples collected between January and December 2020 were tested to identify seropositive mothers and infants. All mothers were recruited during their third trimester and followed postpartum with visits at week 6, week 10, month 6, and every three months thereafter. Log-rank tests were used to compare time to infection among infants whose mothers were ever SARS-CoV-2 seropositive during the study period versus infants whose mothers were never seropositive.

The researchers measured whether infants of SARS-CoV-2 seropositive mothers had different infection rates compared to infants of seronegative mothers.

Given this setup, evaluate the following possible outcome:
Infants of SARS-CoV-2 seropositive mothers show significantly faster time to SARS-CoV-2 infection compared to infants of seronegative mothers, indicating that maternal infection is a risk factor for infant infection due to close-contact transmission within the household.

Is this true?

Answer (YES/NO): YES